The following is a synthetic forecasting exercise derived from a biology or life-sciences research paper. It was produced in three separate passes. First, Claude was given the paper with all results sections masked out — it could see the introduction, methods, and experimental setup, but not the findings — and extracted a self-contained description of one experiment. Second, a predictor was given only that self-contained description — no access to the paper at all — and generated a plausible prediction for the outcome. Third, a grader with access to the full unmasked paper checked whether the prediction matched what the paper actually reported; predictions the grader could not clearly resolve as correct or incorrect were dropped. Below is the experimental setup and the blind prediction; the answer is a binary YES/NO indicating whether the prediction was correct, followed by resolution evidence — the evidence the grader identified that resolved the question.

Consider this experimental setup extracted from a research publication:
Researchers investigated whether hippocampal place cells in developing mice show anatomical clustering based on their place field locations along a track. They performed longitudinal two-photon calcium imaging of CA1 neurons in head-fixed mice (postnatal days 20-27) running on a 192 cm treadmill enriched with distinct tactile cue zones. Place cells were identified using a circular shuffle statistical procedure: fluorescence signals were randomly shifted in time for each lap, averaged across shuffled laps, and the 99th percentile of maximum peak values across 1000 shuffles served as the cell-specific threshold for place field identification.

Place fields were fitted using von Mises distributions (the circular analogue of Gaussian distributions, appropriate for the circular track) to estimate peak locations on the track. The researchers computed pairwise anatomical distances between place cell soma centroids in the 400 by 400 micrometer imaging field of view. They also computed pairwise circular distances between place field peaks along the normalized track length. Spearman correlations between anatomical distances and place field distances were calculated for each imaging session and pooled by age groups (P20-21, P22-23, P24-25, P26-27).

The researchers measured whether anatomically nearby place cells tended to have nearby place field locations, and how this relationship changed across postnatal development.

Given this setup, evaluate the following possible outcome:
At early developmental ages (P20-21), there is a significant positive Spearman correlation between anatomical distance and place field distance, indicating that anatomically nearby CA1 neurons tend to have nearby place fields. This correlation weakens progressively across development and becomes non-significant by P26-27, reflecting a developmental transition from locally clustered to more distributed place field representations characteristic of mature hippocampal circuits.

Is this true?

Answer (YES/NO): NO